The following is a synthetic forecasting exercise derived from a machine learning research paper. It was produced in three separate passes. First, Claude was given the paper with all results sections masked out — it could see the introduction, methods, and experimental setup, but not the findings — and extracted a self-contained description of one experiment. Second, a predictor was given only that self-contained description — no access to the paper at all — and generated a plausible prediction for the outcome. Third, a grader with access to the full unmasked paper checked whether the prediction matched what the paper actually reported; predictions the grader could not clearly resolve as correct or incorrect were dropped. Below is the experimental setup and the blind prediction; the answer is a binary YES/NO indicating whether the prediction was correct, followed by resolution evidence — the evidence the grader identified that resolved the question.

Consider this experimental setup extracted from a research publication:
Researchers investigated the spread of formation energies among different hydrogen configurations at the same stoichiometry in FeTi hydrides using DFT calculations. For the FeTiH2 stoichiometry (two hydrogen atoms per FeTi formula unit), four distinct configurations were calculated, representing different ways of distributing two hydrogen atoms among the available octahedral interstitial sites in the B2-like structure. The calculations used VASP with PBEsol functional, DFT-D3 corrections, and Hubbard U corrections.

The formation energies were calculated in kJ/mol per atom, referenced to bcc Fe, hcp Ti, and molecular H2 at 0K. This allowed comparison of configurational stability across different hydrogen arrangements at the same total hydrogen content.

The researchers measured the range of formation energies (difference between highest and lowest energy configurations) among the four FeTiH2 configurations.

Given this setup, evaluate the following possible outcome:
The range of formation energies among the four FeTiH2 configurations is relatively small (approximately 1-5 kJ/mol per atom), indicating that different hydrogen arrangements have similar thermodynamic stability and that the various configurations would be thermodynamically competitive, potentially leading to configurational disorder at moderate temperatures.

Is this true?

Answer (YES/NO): NO